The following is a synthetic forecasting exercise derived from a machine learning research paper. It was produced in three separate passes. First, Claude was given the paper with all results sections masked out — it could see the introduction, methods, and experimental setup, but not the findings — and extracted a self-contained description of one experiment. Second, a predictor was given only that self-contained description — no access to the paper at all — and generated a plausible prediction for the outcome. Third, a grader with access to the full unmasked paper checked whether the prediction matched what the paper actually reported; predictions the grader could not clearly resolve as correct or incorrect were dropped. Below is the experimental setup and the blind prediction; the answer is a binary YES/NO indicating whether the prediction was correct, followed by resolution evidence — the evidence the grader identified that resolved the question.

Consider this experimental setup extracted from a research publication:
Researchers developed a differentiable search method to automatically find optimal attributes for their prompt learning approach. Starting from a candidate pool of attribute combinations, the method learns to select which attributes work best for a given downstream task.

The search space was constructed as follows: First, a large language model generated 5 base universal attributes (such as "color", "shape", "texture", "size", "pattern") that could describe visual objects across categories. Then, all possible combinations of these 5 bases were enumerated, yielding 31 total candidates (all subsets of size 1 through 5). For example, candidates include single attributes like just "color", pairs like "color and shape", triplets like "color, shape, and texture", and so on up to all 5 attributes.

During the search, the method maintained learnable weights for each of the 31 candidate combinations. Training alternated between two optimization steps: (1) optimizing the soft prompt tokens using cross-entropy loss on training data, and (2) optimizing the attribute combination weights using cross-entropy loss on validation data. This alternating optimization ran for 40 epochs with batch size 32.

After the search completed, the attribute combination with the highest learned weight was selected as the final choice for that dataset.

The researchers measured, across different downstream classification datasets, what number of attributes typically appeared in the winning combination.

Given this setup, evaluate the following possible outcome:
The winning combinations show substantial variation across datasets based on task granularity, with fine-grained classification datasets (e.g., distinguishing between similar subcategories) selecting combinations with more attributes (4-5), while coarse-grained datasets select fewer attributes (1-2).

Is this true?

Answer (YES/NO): NO